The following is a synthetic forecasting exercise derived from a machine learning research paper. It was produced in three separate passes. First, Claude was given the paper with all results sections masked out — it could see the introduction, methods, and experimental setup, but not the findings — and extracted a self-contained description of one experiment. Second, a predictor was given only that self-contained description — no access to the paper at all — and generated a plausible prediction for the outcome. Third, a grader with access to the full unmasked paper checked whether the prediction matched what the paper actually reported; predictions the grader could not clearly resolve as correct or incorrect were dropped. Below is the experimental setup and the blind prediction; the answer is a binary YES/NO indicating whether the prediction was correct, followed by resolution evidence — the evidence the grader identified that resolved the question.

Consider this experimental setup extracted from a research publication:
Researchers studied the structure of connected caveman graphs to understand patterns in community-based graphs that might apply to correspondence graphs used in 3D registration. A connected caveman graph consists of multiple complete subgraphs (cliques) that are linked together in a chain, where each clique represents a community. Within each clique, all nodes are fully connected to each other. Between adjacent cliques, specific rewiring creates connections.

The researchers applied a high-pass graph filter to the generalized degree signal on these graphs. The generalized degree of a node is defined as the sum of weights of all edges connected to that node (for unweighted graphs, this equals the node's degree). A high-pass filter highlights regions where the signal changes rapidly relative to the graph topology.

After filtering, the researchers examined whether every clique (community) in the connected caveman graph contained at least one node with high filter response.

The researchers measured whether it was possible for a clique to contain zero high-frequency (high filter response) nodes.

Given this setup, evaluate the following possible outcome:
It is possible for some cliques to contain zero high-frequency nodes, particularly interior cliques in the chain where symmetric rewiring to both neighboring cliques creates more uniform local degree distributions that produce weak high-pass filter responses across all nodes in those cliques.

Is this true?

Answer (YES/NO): NO